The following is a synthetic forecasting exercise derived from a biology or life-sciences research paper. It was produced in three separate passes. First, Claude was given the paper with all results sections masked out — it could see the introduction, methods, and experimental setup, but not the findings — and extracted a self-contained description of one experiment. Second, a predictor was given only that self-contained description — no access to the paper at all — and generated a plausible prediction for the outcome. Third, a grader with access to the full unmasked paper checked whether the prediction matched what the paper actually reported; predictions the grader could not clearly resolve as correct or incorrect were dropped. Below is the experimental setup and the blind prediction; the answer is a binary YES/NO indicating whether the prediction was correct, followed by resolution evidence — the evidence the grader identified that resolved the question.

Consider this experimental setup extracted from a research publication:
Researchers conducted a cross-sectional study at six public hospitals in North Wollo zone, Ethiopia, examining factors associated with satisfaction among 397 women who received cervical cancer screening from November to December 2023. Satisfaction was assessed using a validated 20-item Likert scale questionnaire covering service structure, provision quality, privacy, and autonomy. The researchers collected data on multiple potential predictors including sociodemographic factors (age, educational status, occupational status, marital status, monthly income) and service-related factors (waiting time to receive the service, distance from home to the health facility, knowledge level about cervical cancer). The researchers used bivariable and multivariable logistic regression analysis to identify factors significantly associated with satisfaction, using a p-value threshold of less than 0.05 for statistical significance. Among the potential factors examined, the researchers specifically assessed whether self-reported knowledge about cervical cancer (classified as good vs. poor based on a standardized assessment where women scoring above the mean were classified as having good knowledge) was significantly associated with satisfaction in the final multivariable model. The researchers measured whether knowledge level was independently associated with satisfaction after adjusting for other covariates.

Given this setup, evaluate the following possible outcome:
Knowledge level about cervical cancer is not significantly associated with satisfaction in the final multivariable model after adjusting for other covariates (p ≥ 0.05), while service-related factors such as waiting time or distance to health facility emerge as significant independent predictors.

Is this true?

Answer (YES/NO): YES